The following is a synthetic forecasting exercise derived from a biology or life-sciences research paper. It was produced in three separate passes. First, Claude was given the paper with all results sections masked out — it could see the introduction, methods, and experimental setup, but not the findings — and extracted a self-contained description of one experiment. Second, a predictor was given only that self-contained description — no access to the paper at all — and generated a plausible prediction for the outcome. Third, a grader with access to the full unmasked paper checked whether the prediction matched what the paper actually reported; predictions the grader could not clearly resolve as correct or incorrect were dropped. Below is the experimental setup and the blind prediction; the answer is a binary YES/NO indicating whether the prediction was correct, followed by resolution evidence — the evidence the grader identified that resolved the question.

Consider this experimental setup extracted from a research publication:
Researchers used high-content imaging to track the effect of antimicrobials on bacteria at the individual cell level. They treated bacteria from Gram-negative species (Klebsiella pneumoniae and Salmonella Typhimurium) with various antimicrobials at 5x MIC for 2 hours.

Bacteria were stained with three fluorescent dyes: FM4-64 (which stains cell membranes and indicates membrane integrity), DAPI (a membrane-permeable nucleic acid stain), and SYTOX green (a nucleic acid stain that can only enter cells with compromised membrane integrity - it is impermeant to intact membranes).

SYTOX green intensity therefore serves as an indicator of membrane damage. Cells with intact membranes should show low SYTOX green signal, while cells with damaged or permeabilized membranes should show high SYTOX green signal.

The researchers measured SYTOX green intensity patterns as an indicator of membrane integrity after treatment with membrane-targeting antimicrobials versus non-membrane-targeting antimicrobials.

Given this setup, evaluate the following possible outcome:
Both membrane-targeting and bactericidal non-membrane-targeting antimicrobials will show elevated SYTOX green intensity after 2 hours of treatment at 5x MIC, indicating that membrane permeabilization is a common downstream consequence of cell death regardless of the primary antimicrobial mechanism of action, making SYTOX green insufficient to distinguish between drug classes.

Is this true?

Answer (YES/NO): NO